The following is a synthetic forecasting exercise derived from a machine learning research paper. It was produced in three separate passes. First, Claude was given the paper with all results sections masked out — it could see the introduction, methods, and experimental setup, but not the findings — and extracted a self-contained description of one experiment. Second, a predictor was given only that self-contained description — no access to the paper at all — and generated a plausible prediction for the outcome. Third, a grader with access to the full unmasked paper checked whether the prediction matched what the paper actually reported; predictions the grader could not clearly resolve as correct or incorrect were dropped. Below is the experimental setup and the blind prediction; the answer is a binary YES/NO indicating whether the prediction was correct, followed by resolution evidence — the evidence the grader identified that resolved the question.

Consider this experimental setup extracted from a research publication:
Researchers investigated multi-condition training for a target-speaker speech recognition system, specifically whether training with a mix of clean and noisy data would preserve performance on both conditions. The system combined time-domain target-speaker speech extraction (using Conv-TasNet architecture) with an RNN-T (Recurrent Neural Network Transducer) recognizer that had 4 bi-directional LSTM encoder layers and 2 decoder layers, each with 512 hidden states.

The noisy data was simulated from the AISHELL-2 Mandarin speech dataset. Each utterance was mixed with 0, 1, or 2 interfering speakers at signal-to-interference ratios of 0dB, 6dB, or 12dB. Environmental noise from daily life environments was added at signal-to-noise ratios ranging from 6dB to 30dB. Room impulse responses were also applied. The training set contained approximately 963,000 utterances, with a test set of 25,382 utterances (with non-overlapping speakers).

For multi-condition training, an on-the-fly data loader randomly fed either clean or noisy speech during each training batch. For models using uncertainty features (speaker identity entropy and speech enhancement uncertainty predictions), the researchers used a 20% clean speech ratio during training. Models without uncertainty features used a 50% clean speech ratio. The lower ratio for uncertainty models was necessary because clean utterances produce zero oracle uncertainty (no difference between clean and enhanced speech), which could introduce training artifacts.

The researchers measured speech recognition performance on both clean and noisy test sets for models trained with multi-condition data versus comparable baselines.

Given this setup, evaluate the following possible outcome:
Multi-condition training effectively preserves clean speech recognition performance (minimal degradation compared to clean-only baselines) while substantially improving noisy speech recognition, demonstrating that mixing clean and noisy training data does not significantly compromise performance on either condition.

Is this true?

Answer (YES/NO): YES